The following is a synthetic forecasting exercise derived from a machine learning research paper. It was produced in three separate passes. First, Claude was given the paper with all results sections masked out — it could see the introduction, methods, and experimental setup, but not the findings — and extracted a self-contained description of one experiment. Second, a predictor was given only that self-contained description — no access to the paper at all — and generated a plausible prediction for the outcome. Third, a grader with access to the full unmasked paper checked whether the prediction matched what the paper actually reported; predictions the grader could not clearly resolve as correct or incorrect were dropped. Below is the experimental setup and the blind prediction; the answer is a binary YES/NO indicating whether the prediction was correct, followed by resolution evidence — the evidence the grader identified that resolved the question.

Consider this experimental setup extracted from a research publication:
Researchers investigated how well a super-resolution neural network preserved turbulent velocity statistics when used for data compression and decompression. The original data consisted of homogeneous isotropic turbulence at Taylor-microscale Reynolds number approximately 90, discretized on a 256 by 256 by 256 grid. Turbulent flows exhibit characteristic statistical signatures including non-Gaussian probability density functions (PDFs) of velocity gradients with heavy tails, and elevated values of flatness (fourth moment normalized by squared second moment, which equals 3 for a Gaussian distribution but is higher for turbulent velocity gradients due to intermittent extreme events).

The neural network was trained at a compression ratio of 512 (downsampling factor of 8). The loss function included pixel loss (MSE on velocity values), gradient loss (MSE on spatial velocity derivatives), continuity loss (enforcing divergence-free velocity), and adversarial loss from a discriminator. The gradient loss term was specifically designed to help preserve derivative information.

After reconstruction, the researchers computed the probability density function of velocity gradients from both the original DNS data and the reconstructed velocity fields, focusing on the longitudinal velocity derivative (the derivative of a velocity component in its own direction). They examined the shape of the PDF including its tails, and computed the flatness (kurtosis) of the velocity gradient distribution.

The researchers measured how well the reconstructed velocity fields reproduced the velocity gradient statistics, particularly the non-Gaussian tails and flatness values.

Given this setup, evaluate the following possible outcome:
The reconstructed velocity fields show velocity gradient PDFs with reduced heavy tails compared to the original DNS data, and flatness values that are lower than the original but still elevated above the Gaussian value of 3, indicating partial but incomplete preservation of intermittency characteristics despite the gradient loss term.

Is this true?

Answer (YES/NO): NO